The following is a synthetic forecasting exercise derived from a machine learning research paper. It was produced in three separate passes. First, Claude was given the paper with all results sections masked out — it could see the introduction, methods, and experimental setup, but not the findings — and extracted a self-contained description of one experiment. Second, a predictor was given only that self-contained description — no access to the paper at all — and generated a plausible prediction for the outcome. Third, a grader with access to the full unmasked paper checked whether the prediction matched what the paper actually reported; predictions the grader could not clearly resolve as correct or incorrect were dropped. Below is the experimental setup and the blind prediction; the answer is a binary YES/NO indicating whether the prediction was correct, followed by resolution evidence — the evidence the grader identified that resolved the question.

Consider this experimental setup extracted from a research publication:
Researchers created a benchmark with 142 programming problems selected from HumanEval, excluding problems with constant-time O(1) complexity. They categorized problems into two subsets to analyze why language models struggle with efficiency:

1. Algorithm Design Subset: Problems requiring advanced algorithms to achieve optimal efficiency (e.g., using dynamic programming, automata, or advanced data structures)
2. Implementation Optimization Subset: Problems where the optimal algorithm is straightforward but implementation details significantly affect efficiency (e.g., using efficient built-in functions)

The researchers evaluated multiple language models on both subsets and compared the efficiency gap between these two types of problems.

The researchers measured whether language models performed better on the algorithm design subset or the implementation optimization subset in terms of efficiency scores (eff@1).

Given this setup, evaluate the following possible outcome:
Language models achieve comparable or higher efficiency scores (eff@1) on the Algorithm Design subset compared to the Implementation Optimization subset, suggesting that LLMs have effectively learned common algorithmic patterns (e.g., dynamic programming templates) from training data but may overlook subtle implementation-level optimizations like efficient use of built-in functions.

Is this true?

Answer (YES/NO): NO